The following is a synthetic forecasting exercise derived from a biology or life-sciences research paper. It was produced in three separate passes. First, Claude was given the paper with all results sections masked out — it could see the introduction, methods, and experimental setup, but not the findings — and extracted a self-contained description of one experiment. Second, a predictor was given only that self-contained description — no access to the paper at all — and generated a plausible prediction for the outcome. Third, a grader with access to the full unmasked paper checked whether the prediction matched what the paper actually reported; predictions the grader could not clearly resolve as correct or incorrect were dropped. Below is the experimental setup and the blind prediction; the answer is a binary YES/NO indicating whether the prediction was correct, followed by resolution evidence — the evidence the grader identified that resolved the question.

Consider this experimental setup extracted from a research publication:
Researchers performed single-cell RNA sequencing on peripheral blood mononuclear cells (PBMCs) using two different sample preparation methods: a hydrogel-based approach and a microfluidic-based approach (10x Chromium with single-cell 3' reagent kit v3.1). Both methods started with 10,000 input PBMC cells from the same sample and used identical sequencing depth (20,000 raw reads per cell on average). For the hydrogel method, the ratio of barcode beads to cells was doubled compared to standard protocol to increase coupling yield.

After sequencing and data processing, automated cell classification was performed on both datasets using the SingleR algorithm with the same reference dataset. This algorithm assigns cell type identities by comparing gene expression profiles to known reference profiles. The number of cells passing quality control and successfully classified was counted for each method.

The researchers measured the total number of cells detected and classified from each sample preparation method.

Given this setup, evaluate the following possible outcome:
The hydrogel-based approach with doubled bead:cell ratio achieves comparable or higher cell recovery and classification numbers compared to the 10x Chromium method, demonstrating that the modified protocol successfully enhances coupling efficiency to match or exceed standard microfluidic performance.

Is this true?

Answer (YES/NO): NO